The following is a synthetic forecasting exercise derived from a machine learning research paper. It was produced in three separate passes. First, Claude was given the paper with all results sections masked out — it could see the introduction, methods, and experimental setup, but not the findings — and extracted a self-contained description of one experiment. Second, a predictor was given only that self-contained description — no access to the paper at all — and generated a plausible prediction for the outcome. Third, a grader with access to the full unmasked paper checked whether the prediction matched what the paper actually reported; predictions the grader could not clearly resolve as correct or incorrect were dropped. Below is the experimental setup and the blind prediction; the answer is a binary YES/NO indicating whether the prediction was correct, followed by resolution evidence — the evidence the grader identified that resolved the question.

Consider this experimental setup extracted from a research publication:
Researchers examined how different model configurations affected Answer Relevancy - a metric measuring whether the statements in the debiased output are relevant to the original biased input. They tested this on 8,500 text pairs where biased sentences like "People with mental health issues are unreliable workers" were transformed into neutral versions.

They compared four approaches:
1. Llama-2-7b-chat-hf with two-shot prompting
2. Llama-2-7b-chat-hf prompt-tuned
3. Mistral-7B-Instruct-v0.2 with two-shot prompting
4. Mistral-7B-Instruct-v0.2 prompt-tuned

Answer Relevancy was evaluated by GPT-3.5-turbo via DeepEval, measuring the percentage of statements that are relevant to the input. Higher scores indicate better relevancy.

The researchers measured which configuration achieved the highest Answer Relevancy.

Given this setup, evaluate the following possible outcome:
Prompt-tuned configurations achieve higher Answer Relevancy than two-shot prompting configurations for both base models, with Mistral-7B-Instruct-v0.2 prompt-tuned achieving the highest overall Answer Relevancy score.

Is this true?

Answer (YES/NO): NO